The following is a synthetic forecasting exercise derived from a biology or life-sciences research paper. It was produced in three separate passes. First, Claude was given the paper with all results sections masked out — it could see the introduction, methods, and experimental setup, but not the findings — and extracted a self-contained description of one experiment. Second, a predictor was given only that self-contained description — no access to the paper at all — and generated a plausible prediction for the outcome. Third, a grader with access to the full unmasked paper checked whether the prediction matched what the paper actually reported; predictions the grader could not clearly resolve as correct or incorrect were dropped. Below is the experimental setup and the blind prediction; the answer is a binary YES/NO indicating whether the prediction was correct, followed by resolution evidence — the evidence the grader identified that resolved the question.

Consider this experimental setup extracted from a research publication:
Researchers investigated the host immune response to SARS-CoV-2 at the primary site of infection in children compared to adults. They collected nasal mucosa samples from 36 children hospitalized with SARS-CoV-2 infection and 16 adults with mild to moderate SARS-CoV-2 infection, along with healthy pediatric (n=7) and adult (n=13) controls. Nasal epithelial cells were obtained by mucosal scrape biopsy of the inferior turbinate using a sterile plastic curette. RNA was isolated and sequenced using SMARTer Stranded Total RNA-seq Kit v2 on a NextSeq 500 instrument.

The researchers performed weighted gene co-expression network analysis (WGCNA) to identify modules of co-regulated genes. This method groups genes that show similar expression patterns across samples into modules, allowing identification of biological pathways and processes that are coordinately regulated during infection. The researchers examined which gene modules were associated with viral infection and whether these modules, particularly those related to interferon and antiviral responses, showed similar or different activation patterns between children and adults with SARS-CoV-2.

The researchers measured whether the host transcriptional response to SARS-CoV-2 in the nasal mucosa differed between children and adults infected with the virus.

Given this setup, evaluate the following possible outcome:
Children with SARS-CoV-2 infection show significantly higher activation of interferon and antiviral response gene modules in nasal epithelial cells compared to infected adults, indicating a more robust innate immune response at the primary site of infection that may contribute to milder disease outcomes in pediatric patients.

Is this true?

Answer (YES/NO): NO